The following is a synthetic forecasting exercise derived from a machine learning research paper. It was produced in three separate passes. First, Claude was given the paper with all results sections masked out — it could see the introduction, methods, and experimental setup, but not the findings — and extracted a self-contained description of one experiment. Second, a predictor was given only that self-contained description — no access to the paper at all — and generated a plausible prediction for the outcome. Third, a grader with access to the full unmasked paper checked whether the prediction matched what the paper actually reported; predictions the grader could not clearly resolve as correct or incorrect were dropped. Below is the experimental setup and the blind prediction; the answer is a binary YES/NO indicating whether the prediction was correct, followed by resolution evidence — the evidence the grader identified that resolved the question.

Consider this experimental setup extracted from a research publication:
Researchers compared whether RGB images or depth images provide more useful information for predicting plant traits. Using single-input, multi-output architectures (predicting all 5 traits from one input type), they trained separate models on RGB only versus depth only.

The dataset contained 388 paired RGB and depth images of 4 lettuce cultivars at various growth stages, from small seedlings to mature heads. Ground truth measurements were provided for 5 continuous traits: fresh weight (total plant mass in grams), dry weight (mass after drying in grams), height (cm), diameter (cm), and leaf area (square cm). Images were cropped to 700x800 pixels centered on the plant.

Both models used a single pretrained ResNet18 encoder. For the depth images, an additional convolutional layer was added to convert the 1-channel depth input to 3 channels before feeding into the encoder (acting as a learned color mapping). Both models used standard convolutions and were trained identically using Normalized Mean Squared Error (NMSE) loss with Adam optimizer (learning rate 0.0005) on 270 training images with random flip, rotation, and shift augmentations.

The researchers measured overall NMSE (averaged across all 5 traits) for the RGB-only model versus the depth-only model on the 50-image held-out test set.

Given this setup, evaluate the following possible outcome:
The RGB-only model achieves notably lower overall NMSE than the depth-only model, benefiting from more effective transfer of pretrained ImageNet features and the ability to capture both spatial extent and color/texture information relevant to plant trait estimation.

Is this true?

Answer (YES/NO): YES